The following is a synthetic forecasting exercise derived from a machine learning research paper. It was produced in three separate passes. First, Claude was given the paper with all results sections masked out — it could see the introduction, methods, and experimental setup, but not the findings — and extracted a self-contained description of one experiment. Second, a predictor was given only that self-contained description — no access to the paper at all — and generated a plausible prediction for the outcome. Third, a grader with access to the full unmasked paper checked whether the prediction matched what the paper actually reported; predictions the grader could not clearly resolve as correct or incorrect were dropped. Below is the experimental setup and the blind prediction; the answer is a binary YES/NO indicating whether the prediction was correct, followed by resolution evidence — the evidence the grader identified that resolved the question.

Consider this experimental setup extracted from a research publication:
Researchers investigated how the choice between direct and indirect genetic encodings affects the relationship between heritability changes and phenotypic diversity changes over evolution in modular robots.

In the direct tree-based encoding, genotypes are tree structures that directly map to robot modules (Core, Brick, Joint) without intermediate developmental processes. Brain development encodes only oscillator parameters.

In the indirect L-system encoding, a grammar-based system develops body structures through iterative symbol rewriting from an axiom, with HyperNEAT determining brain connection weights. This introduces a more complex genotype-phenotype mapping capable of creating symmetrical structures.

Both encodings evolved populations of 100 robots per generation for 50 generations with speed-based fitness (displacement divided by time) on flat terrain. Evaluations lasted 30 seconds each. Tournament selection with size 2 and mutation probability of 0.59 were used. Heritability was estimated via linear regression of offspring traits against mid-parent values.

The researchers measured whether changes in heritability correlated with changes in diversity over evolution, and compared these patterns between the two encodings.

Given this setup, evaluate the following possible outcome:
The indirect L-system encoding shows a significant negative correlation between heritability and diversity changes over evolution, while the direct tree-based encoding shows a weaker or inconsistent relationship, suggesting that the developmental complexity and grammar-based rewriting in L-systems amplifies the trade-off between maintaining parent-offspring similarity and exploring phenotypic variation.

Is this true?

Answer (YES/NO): YES